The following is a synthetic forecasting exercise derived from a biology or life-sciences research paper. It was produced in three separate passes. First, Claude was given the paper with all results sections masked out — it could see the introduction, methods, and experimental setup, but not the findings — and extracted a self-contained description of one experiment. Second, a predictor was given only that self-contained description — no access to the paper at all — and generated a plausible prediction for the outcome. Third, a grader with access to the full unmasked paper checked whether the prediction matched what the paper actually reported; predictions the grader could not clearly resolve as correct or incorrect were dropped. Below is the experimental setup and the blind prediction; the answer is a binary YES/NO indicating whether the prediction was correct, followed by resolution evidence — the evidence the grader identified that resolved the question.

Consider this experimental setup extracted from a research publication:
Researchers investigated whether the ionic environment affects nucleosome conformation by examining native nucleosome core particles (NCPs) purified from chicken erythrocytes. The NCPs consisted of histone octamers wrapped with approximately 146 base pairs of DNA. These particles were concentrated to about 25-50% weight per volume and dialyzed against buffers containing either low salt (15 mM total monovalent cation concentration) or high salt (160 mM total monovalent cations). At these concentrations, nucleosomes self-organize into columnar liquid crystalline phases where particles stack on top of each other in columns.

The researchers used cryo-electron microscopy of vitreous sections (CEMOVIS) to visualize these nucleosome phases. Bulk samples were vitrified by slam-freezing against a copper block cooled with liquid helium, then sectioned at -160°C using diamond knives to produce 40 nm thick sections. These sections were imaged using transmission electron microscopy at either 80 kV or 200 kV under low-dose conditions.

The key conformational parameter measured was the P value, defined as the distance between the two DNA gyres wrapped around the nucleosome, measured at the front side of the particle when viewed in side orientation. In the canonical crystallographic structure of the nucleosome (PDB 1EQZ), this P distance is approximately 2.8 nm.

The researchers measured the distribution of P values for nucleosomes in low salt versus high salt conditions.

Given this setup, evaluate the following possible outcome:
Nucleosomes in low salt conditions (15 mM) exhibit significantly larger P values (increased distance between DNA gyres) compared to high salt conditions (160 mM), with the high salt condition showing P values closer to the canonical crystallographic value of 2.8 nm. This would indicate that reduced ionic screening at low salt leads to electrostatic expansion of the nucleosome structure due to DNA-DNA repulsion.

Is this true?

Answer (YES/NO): YES